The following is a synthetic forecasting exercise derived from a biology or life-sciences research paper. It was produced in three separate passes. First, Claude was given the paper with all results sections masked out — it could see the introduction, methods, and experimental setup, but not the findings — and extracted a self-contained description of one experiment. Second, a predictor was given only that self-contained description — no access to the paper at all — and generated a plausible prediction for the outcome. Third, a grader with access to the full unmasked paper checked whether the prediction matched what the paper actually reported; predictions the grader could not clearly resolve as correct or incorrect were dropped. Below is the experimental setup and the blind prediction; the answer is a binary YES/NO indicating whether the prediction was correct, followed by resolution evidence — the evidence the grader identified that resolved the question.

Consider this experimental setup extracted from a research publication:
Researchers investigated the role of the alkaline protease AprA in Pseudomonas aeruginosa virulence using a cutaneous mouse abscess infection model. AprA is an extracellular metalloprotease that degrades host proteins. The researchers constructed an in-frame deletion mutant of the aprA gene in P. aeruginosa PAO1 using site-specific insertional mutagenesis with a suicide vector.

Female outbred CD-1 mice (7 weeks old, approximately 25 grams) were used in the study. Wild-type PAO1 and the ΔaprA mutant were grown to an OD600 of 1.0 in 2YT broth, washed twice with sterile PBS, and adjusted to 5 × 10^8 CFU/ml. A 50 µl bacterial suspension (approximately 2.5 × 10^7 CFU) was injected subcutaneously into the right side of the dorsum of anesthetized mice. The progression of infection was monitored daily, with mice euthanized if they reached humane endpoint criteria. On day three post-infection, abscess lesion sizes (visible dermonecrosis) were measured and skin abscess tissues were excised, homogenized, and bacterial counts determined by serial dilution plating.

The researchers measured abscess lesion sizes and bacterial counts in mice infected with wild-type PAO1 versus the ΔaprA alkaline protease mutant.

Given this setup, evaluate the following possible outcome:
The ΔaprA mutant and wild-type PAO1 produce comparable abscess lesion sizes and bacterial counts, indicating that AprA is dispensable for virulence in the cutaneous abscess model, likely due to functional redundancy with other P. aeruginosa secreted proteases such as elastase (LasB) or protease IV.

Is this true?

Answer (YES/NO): NO